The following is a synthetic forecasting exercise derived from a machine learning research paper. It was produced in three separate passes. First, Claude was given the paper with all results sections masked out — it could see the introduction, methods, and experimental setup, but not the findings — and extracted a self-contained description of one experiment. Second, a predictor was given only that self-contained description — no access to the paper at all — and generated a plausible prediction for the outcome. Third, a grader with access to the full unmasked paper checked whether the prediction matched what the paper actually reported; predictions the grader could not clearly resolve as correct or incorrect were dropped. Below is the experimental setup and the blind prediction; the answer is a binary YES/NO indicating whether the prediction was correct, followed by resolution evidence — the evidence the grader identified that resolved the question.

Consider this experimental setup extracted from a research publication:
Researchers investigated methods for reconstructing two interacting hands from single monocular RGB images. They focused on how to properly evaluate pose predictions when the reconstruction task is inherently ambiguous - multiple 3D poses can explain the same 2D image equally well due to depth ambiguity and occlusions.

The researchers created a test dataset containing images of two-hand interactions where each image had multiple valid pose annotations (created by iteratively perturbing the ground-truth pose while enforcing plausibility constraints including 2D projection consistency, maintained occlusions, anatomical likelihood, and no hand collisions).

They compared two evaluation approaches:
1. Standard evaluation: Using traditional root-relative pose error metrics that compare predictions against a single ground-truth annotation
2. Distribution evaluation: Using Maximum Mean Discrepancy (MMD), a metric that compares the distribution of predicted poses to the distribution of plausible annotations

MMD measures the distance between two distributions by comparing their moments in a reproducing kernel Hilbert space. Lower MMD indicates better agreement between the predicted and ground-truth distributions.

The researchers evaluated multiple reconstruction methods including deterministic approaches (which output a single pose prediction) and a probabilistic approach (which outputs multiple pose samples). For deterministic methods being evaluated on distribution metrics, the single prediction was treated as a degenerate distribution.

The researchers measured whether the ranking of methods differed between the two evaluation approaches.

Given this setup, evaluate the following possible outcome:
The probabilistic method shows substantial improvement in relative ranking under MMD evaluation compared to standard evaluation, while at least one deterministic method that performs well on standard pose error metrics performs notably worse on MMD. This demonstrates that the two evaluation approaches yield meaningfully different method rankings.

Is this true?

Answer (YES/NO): YES